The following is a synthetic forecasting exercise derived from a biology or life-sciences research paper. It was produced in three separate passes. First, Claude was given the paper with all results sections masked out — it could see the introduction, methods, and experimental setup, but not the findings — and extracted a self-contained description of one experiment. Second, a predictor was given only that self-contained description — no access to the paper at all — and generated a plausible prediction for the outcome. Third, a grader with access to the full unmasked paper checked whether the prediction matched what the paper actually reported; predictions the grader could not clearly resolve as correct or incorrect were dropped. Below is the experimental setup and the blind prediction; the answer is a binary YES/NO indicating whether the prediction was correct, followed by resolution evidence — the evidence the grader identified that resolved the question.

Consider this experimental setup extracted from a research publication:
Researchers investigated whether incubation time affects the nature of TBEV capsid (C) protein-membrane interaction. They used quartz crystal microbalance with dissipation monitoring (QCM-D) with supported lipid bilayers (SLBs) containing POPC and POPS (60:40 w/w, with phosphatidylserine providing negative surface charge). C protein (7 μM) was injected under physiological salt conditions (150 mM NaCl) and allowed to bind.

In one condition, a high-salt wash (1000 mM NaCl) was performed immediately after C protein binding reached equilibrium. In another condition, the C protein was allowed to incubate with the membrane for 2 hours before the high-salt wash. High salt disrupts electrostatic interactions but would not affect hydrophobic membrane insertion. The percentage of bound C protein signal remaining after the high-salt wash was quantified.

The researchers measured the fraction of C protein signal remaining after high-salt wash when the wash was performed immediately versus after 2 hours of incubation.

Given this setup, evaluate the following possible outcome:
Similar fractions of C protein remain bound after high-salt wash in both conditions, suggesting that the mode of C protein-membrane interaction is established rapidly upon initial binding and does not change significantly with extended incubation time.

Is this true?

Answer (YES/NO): YES